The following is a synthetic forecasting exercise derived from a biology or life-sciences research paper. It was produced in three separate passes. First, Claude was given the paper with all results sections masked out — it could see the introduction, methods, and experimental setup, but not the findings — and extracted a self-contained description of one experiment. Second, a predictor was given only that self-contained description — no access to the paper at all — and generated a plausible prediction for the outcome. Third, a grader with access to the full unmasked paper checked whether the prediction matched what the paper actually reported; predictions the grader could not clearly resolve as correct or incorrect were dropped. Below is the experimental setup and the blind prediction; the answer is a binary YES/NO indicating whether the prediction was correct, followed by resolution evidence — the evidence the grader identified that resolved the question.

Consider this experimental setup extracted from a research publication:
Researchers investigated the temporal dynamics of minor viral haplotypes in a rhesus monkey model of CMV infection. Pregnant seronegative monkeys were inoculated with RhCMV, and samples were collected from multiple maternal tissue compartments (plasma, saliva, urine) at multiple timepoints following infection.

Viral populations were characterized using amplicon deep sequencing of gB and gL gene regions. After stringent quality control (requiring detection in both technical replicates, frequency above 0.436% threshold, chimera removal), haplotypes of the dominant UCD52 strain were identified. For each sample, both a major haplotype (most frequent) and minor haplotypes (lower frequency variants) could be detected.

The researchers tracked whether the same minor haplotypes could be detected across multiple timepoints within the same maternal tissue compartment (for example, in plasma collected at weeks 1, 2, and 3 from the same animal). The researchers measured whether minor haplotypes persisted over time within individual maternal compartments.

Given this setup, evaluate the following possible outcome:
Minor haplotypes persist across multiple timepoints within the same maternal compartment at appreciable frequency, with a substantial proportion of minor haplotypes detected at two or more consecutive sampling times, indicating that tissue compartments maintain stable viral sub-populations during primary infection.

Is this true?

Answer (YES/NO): YES